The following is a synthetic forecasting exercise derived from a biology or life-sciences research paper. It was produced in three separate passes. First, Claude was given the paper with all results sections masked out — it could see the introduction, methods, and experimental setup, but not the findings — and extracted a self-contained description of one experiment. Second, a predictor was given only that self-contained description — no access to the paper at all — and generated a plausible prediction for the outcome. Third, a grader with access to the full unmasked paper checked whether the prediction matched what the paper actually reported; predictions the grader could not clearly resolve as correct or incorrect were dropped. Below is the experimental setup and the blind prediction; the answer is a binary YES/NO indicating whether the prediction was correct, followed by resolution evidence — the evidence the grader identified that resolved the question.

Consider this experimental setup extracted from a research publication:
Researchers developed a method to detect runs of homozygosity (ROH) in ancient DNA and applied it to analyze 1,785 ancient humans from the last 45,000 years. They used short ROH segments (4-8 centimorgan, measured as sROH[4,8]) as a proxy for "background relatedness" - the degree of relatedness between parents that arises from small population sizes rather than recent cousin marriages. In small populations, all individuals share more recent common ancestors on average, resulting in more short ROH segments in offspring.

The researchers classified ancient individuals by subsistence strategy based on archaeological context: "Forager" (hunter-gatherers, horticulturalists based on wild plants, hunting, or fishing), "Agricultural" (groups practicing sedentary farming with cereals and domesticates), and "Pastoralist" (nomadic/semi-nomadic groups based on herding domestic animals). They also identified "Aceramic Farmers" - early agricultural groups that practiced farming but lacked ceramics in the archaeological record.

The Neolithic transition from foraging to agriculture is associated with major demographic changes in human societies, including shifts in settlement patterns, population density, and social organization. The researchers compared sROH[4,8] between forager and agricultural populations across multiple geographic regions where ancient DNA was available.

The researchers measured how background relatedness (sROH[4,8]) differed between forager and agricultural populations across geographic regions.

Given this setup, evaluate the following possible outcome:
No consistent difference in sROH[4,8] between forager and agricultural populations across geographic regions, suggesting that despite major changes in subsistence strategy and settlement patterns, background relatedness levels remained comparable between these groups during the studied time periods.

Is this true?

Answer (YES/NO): NO